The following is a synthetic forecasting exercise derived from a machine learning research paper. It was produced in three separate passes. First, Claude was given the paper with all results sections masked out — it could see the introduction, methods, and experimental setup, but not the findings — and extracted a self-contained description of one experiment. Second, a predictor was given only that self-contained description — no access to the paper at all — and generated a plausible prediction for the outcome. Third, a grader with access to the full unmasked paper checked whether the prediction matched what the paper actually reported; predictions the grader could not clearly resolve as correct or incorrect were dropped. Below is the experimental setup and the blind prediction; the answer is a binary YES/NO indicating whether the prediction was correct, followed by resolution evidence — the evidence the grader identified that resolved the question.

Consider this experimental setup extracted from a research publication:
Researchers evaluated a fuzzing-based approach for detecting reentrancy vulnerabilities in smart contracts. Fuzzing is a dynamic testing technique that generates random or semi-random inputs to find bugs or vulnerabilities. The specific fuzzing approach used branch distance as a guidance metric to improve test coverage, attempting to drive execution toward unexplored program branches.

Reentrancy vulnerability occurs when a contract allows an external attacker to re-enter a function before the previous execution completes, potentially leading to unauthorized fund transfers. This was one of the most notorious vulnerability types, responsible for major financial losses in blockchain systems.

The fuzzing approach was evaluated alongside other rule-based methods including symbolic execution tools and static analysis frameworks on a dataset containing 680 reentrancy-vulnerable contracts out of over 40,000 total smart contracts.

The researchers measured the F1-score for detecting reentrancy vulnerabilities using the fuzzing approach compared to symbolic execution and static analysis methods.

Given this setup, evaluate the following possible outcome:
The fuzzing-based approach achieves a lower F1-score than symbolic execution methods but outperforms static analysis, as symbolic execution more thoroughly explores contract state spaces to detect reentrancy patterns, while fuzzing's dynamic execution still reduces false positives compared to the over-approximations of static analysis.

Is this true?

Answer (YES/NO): NO